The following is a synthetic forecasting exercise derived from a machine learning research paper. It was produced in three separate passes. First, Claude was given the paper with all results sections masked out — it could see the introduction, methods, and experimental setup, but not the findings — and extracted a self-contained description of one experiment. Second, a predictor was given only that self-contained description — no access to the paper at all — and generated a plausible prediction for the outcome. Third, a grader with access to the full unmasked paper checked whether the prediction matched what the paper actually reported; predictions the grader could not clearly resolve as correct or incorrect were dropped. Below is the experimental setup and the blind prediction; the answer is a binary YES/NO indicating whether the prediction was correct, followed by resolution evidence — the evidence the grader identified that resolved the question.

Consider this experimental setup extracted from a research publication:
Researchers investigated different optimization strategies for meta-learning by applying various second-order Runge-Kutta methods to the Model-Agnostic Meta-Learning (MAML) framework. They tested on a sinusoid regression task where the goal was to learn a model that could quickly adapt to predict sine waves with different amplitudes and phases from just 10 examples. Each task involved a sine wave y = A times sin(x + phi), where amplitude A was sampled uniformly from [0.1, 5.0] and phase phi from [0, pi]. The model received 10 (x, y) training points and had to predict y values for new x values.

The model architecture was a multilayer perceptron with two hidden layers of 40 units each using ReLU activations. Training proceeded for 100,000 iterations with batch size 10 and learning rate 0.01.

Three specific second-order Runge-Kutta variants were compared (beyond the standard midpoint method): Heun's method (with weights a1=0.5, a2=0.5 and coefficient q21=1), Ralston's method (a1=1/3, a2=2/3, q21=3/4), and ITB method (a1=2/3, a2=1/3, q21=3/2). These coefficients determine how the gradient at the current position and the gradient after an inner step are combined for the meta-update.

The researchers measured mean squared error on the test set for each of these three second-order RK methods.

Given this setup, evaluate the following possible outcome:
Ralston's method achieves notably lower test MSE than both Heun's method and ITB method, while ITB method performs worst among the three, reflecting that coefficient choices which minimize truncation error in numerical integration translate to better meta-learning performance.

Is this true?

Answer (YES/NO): NO